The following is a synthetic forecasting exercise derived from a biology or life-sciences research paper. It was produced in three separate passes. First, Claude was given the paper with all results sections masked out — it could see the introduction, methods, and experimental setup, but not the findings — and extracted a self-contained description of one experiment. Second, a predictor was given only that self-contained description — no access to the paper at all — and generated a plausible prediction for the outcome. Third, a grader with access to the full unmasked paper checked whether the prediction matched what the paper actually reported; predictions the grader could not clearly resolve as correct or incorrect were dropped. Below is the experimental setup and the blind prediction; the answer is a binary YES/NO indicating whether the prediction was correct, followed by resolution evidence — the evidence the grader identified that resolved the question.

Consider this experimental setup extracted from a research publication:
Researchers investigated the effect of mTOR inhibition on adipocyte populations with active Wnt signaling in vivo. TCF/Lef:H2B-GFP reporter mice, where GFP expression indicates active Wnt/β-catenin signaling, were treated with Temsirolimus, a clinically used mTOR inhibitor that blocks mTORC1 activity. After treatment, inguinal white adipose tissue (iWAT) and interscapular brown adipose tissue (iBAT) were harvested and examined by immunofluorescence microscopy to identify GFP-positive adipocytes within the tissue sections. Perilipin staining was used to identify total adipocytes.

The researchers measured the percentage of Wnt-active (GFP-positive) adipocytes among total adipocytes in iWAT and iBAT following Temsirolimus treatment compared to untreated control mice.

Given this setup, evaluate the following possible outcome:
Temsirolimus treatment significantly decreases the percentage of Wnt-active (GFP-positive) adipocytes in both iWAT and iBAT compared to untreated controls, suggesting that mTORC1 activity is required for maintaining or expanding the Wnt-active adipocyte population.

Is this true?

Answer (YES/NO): YES